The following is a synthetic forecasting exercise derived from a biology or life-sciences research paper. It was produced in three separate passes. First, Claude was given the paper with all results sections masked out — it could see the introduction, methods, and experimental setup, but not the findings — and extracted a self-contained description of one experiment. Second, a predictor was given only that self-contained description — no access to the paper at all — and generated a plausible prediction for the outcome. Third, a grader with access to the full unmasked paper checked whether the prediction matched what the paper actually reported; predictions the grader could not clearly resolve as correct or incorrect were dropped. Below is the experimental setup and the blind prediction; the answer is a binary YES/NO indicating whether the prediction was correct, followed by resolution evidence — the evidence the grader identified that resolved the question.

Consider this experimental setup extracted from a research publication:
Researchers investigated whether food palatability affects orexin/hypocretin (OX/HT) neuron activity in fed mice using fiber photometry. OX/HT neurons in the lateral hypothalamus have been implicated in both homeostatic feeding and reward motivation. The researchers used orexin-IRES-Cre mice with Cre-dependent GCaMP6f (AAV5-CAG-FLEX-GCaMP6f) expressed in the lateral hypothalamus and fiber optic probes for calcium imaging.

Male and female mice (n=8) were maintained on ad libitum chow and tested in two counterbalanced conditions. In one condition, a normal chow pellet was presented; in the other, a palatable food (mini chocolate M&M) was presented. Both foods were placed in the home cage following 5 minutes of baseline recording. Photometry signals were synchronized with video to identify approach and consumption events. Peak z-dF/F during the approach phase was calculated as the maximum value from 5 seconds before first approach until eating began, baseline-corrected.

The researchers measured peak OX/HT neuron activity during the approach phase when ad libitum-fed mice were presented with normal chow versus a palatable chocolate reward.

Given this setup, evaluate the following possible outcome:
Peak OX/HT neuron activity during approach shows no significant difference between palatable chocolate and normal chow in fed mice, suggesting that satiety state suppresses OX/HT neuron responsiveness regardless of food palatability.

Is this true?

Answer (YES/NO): NO